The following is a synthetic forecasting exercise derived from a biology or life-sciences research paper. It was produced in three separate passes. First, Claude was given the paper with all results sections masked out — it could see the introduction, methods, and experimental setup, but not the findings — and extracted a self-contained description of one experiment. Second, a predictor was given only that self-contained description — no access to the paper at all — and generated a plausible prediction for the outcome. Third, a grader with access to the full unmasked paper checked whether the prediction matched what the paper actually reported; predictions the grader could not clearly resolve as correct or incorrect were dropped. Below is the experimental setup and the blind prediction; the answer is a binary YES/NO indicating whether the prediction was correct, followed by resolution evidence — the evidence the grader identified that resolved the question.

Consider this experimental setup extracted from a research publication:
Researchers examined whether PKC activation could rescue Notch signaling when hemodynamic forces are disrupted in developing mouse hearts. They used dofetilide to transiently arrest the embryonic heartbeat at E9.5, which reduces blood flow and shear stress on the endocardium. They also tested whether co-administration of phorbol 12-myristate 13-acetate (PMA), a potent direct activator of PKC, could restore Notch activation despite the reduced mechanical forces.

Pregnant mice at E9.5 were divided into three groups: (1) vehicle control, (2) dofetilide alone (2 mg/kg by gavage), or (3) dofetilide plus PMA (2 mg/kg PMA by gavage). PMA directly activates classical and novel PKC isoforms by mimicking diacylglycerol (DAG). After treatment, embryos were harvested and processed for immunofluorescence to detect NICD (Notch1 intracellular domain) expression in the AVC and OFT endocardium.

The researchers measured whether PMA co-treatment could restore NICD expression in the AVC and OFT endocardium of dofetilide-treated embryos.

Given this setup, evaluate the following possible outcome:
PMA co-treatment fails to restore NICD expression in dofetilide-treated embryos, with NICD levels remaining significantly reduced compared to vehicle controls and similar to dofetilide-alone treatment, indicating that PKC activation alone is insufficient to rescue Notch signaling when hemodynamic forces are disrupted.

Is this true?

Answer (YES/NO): NO